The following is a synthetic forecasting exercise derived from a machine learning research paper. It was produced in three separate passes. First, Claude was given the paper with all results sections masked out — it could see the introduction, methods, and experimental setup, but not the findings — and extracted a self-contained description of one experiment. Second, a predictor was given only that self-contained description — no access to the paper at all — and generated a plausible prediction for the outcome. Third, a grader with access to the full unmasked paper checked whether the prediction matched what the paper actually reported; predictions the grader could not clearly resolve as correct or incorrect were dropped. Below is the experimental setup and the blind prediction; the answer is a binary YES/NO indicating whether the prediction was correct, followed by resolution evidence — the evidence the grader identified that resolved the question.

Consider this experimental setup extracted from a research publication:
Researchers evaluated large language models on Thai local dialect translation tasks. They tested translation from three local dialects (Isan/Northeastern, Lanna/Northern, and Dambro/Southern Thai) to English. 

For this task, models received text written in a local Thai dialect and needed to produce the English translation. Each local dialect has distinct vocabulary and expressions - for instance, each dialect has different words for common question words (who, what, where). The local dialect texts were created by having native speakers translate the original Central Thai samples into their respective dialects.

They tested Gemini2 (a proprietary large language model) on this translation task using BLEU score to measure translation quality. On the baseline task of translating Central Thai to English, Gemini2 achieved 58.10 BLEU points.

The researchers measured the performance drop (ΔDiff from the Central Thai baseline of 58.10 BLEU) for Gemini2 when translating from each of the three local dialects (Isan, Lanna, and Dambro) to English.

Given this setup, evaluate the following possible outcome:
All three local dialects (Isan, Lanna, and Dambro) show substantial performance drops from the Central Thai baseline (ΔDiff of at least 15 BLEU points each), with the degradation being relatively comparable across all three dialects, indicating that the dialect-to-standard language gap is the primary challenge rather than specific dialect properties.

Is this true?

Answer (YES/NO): NO